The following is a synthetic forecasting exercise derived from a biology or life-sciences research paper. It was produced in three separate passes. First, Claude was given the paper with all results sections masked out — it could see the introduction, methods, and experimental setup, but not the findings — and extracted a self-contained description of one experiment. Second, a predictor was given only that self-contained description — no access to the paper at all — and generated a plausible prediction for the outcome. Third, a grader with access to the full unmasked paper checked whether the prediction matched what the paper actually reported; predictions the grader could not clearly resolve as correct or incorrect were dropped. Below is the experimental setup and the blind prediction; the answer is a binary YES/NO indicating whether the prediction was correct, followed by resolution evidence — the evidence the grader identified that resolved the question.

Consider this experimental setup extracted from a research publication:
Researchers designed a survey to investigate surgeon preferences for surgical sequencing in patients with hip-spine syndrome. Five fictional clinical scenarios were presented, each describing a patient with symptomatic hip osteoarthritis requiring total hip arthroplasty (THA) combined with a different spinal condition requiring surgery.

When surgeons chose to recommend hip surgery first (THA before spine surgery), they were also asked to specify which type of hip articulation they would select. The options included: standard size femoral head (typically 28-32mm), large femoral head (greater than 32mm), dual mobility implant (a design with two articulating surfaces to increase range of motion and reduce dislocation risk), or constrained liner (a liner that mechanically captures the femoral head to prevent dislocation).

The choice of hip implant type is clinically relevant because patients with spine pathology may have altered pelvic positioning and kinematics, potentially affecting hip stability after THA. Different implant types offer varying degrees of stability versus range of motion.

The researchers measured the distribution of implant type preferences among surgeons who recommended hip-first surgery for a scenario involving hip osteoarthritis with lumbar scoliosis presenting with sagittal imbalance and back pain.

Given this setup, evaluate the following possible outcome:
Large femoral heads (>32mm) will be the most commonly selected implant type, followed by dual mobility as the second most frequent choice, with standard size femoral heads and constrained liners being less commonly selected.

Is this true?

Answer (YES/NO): NO